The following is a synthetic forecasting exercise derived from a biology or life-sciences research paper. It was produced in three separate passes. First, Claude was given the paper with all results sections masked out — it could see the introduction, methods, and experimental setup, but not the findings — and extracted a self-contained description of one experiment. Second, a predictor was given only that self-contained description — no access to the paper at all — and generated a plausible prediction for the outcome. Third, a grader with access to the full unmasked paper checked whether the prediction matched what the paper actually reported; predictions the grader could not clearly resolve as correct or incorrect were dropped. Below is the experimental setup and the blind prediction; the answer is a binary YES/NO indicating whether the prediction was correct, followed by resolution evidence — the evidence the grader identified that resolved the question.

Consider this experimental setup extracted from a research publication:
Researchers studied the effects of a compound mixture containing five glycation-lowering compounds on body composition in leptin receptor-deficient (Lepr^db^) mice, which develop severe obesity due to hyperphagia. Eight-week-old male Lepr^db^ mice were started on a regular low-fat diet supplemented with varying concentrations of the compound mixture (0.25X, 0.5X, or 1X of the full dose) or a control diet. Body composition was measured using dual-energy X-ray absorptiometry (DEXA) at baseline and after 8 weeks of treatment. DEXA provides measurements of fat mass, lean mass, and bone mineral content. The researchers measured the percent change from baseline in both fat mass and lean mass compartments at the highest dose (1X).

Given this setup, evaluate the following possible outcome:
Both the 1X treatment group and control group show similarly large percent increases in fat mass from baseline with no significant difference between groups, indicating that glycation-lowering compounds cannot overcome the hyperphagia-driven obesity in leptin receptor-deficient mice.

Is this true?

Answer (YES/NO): NO